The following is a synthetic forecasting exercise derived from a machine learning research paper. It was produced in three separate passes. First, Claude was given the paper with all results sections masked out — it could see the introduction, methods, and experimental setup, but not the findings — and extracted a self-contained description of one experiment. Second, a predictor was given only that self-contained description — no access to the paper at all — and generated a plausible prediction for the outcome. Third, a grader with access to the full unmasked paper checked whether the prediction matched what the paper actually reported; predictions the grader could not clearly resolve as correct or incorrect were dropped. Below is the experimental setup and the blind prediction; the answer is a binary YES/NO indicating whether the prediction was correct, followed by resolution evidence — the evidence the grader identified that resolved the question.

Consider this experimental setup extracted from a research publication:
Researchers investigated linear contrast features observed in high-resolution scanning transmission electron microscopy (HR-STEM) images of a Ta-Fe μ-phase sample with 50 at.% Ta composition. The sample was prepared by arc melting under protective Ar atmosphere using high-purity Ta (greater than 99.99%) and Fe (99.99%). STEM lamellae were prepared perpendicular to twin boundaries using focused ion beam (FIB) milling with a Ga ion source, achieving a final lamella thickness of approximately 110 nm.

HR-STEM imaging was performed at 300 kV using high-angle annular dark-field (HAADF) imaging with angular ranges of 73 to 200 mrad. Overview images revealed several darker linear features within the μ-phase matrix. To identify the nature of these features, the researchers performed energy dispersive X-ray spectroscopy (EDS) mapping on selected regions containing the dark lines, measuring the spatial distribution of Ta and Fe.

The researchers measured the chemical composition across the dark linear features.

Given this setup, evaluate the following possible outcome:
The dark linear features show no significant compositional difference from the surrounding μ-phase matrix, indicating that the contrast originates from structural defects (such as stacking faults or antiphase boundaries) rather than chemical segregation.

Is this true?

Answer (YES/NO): NO